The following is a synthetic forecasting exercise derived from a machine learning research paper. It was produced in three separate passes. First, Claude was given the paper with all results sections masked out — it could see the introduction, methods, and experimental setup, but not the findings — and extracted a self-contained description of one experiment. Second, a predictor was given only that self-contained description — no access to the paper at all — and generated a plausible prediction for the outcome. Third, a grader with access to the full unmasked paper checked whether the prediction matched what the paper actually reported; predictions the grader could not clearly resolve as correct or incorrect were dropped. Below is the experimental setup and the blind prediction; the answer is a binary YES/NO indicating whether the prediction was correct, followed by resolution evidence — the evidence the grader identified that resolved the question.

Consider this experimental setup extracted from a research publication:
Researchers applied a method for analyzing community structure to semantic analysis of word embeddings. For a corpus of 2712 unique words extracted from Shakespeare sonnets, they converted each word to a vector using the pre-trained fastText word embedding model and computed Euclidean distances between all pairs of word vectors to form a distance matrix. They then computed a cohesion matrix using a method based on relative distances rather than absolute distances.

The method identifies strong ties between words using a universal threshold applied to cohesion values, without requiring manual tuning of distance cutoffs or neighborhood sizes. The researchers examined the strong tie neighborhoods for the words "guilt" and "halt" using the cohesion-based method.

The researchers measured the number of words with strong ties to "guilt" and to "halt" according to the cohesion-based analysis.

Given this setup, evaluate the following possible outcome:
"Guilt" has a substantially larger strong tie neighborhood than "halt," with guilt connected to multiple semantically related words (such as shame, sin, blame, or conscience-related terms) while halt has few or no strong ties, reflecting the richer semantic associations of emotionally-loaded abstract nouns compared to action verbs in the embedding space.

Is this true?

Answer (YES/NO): YES